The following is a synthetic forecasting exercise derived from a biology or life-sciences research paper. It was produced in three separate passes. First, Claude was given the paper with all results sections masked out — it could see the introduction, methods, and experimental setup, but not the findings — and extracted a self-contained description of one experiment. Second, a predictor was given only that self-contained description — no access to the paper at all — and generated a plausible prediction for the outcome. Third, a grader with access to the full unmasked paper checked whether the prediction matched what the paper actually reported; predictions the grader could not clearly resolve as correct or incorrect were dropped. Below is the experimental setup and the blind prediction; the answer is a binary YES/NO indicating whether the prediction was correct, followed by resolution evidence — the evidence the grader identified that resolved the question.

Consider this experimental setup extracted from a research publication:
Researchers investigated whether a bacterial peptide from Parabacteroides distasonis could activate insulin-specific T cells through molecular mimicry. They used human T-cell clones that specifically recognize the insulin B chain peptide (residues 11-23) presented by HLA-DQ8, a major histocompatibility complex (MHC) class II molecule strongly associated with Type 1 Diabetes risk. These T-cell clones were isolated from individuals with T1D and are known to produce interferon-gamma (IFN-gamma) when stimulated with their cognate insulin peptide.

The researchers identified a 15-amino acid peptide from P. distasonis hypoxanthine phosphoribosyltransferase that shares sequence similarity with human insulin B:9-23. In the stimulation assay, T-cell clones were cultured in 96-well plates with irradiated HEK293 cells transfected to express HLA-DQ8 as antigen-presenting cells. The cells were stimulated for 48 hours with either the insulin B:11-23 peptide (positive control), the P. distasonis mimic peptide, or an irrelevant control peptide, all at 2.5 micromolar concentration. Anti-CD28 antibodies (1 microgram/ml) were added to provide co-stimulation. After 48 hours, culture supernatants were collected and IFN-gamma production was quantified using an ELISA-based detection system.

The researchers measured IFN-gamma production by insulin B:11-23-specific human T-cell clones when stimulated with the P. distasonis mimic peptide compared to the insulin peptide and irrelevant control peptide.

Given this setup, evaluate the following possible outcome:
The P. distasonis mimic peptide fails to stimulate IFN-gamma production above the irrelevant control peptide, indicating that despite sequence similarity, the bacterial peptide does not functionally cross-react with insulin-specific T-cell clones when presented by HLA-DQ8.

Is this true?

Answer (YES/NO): NO